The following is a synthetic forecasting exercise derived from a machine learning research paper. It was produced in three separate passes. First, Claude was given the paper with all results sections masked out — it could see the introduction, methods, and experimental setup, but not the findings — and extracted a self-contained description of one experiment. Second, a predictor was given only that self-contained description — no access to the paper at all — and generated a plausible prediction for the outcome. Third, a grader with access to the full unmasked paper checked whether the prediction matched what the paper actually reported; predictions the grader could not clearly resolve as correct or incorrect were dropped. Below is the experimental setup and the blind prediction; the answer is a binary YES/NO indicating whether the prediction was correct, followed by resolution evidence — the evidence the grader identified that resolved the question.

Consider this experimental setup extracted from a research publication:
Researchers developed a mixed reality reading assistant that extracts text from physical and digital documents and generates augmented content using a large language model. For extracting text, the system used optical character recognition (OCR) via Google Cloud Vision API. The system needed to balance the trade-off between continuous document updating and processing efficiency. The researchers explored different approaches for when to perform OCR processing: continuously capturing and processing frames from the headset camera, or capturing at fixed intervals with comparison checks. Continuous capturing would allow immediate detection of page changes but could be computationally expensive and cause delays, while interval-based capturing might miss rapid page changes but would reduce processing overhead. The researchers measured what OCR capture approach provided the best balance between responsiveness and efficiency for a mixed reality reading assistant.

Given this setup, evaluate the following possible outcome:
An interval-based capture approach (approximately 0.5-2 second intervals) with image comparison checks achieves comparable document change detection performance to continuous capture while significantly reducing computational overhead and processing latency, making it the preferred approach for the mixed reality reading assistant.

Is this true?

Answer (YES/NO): NO